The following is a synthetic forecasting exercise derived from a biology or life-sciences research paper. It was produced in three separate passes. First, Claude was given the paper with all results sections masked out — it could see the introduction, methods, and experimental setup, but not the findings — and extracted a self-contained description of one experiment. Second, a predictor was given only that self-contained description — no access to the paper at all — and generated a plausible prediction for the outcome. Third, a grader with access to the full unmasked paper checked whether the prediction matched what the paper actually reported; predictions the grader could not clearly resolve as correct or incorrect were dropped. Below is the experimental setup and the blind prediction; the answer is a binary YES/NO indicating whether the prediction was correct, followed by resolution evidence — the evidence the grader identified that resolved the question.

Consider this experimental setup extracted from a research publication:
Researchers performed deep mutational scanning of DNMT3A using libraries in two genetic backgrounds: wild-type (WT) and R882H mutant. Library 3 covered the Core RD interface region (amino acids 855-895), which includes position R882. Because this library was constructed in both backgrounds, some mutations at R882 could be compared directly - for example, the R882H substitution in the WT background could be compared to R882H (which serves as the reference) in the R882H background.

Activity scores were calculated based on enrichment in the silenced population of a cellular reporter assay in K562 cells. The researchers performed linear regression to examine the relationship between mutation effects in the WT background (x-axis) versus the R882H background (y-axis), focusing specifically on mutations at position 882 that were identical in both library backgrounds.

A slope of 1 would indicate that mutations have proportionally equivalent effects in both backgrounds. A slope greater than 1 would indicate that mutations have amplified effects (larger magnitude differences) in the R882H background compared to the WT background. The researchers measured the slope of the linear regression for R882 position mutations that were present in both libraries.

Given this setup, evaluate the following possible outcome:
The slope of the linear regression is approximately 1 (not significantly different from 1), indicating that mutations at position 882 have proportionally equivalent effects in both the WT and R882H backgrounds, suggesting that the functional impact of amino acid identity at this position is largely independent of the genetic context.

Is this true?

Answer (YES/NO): NO